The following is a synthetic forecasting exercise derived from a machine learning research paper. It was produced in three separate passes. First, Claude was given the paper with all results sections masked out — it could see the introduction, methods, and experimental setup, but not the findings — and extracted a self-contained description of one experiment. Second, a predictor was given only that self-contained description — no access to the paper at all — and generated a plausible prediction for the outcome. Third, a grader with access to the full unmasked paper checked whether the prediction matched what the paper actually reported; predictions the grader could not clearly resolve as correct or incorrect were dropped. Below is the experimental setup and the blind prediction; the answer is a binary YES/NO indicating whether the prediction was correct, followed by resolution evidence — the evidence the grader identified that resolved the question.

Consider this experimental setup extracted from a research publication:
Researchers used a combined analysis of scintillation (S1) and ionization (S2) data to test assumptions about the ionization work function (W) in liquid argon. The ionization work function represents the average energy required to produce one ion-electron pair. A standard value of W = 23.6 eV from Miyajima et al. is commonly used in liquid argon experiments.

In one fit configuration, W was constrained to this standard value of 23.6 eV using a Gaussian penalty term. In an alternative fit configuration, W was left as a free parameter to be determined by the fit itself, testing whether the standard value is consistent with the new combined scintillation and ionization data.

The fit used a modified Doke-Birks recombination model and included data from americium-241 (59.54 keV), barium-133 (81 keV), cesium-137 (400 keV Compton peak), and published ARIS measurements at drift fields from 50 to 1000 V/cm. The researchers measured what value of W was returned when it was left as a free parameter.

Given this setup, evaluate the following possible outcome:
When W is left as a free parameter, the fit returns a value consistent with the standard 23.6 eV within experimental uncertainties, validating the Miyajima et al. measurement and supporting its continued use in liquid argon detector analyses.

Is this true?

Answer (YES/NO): NO